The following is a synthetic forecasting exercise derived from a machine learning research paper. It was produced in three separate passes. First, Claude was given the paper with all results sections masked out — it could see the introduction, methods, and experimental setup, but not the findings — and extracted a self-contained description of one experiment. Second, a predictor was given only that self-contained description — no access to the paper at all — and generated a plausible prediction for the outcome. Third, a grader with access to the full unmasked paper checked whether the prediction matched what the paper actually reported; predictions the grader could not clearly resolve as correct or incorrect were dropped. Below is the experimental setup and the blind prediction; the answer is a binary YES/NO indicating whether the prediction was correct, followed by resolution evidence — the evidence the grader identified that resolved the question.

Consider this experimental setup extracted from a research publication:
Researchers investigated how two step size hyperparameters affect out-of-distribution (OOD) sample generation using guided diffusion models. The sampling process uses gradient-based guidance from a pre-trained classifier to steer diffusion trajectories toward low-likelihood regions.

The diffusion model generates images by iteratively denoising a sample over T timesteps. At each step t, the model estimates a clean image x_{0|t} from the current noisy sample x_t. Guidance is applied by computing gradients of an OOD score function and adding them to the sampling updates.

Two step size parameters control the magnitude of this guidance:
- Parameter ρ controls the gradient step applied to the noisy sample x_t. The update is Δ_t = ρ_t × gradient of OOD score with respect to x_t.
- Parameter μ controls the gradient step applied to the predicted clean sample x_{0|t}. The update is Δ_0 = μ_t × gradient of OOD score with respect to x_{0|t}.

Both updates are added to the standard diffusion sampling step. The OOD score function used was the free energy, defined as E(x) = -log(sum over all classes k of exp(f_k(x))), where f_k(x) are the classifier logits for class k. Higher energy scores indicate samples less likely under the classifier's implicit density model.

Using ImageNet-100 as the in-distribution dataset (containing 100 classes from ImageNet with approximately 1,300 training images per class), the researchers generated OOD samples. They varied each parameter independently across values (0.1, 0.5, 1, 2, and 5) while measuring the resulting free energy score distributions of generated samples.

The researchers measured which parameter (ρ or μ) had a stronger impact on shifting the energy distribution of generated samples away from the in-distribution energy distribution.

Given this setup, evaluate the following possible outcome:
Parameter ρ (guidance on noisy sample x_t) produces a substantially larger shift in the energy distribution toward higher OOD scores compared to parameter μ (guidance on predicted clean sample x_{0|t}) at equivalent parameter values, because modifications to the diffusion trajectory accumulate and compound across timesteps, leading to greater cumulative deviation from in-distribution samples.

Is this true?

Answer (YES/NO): YES